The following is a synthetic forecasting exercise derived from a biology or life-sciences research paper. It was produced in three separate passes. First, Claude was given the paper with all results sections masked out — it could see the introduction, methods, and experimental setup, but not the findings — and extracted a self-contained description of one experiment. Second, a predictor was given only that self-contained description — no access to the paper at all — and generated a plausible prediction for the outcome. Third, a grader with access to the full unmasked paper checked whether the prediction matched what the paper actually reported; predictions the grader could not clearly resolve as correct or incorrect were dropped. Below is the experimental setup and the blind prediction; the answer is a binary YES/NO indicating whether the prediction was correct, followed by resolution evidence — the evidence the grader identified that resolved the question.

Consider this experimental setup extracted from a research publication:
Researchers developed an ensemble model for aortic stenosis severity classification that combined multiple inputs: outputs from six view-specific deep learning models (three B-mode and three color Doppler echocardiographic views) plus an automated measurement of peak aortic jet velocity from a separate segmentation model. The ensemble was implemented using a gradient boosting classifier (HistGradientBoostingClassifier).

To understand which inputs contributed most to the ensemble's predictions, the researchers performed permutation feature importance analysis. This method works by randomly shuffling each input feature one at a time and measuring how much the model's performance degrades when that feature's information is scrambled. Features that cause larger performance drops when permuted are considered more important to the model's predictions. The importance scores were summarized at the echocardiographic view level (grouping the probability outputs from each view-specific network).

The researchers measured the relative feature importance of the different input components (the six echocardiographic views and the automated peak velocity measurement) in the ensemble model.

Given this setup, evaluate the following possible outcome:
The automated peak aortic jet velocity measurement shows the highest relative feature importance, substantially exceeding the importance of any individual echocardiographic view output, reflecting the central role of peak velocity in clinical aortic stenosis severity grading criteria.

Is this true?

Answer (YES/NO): YES